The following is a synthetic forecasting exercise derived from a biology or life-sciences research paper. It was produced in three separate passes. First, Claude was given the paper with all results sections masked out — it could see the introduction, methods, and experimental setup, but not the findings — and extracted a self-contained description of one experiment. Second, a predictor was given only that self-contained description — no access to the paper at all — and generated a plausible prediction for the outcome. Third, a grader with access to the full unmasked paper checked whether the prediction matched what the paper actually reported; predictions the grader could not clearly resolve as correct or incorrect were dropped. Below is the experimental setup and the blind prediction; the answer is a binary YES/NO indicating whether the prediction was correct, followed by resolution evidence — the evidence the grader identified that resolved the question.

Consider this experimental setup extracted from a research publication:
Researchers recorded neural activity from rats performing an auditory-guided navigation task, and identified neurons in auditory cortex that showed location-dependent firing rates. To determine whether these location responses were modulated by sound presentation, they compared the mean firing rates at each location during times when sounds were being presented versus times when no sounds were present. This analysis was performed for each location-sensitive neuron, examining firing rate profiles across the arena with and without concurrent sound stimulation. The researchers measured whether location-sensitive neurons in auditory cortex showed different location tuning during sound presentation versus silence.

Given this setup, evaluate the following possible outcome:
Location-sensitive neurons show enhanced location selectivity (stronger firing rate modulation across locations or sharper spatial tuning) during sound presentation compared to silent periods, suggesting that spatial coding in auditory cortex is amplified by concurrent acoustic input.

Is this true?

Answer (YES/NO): NO